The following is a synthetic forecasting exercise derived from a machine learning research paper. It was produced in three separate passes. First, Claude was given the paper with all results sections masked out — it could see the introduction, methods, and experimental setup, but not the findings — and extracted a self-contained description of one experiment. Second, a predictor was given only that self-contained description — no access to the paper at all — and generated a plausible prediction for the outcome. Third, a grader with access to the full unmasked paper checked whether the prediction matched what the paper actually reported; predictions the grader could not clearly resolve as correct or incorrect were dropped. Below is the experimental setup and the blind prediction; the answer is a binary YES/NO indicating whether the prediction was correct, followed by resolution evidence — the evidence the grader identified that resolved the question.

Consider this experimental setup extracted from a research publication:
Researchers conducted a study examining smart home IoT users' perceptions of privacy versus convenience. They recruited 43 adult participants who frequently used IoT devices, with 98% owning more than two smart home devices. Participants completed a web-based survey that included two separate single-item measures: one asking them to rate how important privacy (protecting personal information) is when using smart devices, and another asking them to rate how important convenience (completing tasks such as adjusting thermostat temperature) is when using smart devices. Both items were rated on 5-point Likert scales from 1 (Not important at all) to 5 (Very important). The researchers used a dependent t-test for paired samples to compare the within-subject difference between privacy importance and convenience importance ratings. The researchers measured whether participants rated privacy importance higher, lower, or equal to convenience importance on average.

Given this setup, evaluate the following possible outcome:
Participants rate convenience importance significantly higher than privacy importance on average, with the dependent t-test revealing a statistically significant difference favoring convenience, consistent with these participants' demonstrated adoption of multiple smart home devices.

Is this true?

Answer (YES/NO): NO